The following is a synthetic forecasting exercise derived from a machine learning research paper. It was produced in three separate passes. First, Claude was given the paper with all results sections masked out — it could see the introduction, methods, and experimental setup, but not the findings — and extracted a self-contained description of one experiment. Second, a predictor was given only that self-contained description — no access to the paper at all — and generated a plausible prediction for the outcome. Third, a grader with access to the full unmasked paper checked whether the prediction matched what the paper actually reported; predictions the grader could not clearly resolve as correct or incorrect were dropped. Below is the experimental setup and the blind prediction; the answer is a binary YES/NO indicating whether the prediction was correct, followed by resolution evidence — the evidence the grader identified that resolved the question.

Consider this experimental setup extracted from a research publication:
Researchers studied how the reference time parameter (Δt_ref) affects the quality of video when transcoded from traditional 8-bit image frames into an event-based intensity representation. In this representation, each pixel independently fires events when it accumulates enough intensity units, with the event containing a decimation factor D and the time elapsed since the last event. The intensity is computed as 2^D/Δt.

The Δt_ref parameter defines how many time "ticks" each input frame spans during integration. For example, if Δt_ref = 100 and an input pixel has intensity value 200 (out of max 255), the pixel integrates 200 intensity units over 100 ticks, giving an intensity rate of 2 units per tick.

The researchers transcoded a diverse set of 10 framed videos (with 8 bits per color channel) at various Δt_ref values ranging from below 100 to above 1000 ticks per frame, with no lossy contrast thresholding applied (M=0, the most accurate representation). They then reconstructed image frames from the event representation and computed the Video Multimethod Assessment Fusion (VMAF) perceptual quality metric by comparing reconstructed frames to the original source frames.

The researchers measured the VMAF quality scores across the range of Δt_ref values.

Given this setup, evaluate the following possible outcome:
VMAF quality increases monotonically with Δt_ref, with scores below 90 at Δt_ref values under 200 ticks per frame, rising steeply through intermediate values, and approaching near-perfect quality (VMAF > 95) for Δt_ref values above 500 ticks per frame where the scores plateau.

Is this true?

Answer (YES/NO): NO